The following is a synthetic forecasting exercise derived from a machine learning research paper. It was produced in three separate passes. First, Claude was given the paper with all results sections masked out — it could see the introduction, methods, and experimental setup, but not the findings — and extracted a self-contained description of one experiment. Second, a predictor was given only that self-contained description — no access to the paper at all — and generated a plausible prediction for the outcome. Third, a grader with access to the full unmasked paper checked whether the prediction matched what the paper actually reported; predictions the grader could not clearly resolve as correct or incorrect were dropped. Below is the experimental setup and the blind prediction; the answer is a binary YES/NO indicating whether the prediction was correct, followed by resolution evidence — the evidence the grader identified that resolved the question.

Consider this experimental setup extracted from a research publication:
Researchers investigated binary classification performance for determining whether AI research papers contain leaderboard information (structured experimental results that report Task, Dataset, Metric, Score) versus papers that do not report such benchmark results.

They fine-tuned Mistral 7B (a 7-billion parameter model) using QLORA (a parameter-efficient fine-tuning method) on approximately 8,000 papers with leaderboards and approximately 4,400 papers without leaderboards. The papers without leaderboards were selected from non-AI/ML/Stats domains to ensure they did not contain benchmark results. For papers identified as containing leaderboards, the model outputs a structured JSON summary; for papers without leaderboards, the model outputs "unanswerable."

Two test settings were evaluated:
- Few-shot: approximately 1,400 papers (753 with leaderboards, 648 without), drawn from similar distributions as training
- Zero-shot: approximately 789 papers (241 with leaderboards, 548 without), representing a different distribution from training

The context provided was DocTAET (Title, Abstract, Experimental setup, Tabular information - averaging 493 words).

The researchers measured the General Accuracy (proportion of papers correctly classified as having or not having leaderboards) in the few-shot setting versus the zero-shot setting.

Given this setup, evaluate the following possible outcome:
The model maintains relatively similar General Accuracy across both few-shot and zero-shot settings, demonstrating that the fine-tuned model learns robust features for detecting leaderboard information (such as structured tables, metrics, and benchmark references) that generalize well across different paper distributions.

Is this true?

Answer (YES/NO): NO